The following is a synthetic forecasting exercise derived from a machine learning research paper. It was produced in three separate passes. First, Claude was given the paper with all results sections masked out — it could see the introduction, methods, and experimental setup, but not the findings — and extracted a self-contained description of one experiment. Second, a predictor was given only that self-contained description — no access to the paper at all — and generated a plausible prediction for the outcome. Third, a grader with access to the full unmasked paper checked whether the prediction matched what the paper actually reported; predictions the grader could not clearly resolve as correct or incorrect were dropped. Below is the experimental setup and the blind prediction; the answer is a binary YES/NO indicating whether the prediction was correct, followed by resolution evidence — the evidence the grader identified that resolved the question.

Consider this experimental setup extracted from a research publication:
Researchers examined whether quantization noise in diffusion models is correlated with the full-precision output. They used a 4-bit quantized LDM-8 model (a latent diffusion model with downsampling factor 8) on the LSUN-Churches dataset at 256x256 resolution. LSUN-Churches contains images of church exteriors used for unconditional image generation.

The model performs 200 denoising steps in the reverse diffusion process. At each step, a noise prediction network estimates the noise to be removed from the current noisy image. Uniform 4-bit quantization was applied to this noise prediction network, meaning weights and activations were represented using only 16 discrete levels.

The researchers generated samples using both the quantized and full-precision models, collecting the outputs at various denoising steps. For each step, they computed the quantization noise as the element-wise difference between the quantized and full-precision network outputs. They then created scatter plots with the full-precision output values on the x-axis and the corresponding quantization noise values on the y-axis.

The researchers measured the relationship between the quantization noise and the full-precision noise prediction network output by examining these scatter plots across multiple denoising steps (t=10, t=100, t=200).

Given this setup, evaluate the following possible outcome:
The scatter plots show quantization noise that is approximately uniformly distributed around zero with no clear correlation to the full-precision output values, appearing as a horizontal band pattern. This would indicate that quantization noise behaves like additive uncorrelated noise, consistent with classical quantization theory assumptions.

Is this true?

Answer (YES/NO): NO